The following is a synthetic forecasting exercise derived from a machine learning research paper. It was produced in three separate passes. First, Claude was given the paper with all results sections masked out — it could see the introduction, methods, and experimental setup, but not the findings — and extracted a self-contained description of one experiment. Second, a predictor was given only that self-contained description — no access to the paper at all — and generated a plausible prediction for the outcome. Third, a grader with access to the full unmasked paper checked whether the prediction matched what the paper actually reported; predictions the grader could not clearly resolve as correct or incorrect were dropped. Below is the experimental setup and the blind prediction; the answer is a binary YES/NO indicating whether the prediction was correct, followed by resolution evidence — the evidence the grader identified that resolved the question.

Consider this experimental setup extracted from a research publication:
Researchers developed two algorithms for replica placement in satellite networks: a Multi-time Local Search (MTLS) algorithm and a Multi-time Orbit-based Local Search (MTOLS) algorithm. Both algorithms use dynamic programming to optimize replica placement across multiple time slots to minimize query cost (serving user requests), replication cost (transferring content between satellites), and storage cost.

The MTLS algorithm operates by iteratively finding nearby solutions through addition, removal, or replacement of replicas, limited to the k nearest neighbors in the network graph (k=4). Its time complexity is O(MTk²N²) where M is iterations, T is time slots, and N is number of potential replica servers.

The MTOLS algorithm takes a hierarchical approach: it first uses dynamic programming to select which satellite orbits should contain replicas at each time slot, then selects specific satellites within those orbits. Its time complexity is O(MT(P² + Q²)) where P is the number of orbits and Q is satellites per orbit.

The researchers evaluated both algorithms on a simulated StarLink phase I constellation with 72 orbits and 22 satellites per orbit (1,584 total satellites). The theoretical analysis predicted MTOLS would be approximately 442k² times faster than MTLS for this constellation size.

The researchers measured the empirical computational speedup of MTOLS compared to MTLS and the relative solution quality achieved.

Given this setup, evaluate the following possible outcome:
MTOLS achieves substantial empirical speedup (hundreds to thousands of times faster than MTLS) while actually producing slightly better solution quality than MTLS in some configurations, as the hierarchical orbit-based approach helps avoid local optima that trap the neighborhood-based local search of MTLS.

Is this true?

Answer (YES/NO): NO